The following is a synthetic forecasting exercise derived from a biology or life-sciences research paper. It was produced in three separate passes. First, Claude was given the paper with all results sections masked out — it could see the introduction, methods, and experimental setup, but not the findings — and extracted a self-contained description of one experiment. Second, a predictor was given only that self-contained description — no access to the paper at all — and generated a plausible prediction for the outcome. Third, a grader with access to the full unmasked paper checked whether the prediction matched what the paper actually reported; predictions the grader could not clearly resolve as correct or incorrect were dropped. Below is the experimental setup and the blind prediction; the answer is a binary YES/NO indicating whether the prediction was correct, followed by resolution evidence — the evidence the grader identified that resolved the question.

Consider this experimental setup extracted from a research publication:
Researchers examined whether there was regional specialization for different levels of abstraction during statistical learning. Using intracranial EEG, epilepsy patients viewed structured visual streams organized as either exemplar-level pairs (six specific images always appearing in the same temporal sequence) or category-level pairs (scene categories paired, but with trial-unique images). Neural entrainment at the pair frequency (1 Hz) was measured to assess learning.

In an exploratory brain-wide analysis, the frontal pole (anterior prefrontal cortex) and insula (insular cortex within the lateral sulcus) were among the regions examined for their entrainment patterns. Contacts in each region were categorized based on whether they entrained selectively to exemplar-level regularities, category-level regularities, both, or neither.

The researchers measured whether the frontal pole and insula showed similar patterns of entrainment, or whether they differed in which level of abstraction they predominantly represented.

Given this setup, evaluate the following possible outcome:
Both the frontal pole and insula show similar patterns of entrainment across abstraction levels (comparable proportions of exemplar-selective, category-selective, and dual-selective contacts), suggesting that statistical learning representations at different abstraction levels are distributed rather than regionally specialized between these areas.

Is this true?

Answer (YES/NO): NO